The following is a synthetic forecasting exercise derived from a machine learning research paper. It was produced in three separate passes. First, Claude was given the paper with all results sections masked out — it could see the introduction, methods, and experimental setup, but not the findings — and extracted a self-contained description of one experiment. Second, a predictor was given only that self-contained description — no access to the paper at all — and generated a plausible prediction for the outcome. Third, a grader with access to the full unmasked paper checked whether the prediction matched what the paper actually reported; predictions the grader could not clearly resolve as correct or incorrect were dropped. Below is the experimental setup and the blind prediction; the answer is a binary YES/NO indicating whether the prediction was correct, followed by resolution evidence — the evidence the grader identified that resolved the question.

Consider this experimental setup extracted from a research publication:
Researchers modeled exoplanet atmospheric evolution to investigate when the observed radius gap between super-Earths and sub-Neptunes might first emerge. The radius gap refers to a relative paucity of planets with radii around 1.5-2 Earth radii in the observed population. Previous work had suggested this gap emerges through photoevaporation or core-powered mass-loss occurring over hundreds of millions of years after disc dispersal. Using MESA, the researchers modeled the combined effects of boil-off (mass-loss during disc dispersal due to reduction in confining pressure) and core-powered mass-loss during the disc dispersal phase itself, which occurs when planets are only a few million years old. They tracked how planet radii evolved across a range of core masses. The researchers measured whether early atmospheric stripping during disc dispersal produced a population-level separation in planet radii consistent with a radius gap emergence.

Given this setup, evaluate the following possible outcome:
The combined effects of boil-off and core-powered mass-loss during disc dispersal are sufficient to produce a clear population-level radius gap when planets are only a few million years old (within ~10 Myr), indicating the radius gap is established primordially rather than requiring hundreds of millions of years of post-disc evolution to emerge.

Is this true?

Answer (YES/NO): YES